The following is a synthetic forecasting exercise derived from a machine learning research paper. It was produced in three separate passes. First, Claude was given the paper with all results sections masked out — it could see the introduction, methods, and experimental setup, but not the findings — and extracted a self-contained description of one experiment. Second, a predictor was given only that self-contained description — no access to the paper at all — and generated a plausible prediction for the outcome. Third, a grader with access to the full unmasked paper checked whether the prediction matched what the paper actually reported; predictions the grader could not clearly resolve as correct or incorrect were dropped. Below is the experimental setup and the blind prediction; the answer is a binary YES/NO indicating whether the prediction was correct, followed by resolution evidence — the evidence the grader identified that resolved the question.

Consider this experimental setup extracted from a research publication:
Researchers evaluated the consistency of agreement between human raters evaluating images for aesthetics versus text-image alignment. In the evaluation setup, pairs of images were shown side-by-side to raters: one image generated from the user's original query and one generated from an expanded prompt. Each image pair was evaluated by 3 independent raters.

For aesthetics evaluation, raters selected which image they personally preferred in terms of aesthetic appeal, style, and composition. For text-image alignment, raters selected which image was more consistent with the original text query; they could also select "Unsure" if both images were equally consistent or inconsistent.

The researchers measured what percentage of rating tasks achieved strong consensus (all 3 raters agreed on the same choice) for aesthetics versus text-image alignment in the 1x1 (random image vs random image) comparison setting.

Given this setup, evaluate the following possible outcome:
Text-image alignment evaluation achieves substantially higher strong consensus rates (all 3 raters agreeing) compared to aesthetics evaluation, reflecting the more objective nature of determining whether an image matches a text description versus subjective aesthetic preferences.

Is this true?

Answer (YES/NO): NO